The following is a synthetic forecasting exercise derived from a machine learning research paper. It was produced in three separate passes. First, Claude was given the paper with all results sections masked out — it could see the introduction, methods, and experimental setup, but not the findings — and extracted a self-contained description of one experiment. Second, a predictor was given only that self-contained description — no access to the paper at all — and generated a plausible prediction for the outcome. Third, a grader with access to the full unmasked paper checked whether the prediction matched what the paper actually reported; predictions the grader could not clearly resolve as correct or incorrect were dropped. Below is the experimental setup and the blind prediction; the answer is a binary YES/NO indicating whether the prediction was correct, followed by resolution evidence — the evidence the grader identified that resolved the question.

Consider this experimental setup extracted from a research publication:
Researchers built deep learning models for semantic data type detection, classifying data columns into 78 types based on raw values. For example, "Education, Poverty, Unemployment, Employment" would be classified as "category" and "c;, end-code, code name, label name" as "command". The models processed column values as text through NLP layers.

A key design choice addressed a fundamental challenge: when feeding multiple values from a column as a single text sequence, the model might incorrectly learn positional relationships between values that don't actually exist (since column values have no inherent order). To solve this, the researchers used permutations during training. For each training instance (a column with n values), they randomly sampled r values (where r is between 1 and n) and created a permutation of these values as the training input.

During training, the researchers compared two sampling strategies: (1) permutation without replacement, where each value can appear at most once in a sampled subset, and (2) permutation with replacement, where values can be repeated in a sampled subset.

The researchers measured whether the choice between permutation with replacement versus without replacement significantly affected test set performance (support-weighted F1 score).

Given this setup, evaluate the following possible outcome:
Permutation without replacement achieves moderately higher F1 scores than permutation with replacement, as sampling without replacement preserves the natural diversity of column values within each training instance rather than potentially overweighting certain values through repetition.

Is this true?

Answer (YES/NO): NO